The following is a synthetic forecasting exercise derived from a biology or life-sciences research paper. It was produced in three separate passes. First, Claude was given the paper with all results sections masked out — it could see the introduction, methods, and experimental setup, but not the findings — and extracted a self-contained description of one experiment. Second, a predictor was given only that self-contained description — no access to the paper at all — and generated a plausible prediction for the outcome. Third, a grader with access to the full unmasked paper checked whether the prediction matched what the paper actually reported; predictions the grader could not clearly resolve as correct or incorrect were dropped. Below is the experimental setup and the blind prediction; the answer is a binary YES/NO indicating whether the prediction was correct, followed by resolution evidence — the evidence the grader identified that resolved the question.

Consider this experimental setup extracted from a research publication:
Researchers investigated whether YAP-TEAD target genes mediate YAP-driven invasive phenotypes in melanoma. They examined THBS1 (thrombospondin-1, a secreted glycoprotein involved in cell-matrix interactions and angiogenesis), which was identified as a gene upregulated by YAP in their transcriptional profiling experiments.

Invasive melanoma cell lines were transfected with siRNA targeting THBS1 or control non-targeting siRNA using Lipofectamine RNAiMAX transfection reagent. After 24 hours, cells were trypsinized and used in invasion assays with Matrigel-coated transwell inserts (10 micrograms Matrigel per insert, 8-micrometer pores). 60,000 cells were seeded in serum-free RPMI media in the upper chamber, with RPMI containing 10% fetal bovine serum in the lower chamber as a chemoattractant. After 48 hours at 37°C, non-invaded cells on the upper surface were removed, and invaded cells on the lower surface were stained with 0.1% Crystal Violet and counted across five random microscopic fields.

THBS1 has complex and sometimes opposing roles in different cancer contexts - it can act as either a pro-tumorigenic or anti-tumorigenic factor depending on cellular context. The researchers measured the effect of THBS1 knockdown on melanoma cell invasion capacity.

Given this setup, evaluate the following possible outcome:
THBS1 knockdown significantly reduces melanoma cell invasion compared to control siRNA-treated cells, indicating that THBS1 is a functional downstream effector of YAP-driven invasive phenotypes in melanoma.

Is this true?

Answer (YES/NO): YES